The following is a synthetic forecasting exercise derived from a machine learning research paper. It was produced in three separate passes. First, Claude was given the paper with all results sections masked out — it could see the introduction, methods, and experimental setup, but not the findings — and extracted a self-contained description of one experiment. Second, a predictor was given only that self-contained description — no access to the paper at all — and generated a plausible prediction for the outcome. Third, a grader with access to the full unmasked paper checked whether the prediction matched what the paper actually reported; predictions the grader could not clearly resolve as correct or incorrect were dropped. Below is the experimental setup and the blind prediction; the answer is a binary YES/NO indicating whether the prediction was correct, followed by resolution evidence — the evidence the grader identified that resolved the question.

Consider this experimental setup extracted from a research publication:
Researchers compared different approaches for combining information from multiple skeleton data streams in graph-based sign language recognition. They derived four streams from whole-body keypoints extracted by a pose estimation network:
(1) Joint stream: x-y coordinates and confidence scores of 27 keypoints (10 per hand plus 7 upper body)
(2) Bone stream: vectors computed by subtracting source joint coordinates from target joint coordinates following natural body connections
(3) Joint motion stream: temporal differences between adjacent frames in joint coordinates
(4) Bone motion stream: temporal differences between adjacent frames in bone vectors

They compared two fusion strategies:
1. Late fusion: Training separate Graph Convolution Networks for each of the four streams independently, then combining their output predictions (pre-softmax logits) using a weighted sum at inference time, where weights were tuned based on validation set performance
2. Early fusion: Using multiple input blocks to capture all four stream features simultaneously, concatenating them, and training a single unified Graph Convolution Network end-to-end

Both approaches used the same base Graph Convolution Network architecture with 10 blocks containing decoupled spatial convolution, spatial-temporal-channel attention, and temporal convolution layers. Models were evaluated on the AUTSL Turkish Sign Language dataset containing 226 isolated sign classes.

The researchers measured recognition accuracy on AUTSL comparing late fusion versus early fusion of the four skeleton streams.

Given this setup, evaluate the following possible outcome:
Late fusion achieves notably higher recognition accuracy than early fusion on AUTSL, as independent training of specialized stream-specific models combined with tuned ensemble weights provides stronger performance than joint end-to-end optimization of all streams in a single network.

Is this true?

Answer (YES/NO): YES